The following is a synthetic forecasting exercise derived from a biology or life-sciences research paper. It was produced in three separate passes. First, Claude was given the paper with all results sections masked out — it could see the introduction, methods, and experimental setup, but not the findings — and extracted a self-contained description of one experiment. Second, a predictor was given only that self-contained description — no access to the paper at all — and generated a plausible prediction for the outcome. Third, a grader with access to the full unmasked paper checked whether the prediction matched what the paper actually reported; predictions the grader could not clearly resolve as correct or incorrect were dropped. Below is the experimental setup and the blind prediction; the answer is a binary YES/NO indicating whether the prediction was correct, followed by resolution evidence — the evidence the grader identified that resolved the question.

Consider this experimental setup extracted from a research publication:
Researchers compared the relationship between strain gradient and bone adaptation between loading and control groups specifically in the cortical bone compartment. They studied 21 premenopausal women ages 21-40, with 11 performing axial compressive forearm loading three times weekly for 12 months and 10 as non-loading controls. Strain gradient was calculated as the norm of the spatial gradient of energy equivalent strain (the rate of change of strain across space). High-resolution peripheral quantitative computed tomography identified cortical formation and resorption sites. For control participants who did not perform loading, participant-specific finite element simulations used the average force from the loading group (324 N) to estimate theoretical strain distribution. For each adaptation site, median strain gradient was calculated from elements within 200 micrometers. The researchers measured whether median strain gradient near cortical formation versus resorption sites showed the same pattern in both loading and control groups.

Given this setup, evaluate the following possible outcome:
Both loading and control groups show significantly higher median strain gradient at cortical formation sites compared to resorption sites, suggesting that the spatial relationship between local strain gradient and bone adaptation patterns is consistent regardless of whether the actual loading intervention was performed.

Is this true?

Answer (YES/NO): NO